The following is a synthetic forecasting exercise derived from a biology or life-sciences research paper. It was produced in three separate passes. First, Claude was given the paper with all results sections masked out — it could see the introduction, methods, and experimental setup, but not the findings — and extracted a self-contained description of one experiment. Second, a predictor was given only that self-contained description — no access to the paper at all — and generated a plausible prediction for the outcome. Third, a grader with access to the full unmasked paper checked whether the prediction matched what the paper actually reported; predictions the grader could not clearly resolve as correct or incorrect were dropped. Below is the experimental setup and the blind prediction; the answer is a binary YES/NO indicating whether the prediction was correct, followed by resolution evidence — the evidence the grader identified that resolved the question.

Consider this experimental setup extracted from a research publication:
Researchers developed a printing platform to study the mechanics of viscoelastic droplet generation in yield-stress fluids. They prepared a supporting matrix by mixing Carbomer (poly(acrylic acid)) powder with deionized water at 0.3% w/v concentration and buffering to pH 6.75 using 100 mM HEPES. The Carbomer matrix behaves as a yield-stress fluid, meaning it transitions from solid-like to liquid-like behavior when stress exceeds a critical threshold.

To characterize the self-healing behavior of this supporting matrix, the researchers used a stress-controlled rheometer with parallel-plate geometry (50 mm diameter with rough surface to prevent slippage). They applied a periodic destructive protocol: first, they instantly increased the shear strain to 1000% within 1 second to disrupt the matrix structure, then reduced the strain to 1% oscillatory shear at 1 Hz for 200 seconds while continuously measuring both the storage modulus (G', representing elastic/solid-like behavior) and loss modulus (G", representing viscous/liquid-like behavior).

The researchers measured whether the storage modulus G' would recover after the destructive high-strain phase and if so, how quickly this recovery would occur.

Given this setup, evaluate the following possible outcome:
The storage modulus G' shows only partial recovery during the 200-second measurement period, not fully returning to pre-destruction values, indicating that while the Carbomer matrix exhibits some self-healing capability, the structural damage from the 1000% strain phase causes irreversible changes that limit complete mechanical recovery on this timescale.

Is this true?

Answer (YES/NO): NO